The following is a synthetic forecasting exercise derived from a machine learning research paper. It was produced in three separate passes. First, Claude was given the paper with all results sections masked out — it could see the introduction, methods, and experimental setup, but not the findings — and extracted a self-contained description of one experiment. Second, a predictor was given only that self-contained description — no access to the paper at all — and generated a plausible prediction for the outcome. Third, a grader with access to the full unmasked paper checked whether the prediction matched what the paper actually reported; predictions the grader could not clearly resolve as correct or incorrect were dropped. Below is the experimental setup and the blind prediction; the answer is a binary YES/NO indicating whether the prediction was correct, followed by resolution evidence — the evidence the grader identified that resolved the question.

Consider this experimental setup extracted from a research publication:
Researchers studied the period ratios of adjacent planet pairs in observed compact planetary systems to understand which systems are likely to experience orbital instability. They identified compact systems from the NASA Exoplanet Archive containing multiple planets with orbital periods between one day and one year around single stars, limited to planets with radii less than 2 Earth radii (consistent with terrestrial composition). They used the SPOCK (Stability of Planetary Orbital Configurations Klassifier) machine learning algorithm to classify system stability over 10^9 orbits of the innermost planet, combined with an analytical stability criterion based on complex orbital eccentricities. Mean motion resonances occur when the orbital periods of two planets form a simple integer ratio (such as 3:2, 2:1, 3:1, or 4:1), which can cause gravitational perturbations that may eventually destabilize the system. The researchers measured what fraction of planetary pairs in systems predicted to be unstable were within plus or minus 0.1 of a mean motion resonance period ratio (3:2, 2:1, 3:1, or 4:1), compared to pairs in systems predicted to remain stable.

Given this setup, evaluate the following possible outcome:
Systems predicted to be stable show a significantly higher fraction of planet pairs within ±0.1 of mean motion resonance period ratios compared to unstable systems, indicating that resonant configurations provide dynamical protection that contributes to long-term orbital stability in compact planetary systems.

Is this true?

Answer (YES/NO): NO